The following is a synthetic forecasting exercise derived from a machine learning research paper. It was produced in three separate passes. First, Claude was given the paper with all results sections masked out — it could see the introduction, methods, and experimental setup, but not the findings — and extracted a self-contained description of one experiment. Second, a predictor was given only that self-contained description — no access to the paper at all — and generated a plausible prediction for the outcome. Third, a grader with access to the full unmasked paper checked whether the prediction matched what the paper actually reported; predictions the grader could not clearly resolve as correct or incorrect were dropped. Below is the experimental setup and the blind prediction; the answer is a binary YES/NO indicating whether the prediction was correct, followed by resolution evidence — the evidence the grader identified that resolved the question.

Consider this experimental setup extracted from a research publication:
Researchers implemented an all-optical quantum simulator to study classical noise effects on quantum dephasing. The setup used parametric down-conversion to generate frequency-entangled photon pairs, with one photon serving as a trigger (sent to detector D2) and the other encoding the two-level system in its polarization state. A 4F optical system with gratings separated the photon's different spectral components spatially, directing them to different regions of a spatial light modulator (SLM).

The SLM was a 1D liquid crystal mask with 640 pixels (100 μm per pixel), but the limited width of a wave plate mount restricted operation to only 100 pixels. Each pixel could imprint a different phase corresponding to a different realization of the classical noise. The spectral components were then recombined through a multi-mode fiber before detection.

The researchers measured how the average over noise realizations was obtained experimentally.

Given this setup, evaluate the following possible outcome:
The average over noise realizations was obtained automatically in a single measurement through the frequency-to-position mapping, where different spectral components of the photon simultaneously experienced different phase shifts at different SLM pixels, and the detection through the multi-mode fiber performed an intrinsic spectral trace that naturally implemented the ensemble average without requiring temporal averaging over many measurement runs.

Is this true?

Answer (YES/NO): YES